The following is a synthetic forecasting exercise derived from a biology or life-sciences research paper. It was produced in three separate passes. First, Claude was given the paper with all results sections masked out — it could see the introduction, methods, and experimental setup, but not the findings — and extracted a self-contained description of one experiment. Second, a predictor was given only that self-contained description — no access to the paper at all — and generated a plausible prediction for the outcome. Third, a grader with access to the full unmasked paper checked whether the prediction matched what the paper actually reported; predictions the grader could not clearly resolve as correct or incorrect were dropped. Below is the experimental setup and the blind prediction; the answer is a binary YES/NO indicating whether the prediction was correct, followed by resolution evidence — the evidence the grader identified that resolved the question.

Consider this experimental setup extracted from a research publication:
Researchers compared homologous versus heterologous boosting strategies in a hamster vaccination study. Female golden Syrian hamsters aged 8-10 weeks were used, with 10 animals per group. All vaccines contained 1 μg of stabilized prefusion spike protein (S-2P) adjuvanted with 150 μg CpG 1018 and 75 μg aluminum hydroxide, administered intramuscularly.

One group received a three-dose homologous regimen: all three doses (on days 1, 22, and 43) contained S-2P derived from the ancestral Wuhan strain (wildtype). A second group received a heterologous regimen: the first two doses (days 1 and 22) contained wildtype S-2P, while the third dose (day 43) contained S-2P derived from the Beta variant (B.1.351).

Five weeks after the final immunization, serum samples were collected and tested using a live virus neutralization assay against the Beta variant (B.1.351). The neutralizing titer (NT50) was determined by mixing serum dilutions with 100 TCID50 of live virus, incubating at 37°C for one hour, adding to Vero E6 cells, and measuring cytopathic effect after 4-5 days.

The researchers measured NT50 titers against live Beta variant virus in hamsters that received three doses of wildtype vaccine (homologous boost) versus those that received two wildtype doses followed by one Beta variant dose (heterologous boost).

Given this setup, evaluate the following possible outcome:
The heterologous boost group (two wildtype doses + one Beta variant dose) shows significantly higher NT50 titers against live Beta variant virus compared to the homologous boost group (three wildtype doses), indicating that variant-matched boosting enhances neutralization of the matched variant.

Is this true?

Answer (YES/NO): YES